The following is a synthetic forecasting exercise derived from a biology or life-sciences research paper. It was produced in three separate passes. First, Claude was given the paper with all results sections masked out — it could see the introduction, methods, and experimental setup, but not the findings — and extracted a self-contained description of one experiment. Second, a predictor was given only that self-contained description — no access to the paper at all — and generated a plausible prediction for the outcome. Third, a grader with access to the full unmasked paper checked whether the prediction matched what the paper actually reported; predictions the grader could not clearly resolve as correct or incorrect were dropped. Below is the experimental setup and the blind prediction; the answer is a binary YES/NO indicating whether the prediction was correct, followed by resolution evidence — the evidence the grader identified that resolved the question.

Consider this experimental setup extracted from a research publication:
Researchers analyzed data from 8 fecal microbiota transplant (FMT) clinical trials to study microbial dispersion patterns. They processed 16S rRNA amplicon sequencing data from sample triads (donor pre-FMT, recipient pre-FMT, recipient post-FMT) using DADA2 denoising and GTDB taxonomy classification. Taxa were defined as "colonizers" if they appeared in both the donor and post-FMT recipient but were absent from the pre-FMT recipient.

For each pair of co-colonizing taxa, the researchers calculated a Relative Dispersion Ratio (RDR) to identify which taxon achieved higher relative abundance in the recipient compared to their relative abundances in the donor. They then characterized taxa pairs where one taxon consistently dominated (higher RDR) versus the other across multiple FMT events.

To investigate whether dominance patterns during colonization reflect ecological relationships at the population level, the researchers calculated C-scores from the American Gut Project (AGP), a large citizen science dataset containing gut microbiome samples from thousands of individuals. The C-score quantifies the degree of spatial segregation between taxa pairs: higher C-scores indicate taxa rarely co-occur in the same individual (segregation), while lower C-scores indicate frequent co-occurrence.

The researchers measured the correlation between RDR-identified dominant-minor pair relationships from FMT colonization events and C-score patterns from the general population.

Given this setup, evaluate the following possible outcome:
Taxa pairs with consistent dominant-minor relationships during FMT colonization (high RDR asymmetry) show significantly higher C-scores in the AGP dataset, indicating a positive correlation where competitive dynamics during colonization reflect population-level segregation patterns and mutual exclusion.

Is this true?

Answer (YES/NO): YES